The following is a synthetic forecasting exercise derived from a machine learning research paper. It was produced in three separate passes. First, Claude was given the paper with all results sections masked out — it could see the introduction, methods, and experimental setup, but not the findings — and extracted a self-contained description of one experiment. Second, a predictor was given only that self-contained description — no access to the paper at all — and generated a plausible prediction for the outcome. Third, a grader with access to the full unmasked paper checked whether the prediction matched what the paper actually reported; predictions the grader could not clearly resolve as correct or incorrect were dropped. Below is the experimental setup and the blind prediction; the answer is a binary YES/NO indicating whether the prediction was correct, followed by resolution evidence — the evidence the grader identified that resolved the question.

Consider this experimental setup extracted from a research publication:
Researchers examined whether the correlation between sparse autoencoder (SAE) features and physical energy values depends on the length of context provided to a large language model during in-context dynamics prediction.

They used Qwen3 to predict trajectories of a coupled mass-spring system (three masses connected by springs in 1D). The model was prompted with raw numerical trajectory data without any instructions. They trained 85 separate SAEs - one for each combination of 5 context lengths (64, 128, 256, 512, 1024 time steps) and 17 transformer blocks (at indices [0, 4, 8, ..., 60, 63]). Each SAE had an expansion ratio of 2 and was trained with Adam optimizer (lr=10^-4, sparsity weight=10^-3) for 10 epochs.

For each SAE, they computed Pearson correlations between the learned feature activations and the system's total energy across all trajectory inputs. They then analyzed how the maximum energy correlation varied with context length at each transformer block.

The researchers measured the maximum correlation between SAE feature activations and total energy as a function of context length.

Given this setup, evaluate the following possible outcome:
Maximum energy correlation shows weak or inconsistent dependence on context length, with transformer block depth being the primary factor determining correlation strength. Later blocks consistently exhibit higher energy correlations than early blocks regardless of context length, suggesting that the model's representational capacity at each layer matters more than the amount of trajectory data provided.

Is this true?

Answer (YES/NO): NO